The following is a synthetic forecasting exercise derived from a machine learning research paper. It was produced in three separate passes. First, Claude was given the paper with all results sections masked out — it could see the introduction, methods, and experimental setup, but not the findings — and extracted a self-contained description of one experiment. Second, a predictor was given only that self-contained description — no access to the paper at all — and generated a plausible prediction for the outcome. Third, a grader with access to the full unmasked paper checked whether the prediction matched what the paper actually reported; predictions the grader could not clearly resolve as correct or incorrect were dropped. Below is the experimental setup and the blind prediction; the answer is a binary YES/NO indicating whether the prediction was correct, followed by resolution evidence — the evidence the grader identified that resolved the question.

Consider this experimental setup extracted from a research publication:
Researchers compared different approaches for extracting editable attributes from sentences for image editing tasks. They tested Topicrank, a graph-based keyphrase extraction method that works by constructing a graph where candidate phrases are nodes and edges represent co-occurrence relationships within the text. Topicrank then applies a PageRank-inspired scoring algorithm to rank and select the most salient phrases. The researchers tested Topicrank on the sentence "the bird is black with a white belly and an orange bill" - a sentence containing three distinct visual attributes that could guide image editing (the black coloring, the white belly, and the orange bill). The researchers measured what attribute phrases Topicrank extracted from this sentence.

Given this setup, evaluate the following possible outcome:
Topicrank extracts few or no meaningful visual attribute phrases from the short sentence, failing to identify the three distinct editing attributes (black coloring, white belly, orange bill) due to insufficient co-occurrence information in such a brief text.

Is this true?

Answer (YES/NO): YES